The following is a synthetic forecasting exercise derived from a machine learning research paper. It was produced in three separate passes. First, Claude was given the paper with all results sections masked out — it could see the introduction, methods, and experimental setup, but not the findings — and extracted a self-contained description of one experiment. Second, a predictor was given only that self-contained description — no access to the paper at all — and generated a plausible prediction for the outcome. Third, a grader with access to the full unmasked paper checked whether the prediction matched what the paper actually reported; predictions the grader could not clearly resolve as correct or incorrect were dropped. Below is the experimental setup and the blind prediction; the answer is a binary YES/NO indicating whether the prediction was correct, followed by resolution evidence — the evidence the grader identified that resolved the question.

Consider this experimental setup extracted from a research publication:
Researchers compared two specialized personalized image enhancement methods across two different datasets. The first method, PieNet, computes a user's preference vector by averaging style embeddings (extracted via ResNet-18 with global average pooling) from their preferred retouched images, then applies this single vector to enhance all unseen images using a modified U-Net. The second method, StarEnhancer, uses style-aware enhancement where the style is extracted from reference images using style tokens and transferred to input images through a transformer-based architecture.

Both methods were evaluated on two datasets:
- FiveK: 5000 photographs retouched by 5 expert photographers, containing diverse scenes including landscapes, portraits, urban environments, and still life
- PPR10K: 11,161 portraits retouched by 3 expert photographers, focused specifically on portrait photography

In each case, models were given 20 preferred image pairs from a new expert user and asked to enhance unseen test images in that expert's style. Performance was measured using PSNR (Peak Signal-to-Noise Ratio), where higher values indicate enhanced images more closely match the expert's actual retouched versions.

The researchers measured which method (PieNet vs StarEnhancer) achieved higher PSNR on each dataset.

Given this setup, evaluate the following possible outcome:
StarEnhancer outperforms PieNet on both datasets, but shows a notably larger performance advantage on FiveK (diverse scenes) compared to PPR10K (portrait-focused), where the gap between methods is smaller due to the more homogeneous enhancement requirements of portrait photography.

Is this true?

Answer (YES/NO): NO